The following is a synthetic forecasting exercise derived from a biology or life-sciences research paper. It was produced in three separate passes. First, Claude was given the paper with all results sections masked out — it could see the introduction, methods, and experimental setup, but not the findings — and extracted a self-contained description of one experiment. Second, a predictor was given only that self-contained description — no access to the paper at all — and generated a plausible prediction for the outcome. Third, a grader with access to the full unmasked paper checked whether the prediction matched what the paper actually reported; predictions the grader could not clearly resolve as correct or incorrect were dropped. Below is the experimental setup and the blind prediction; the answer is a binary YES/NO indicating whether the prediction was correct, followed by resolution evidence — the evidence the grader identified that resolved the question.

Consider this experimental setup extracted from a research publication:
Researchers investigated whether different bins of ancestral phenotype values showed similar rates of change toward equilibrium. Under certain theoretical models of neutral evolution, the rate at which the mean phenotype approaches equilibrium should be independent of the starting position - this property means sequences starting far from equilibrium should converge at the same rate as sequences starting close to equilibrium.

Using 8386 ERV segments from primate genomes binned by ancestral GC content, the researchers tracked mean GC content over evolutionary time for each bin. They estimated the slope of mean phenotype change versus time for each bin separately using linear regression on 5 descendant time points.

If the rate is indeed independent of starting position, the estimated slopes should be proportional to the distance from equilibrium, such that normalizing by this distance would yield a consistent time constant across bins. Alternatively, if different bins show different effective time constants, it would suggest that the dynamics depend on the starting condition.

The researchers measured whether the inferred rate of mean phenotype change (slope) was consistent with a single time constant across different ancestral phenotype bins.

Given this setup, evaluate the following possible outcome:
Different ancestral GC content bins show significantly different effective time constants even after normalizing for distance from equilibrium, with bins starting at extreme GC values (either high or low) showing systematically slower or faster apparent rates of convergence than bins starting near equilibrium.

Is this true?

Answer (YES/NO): NO